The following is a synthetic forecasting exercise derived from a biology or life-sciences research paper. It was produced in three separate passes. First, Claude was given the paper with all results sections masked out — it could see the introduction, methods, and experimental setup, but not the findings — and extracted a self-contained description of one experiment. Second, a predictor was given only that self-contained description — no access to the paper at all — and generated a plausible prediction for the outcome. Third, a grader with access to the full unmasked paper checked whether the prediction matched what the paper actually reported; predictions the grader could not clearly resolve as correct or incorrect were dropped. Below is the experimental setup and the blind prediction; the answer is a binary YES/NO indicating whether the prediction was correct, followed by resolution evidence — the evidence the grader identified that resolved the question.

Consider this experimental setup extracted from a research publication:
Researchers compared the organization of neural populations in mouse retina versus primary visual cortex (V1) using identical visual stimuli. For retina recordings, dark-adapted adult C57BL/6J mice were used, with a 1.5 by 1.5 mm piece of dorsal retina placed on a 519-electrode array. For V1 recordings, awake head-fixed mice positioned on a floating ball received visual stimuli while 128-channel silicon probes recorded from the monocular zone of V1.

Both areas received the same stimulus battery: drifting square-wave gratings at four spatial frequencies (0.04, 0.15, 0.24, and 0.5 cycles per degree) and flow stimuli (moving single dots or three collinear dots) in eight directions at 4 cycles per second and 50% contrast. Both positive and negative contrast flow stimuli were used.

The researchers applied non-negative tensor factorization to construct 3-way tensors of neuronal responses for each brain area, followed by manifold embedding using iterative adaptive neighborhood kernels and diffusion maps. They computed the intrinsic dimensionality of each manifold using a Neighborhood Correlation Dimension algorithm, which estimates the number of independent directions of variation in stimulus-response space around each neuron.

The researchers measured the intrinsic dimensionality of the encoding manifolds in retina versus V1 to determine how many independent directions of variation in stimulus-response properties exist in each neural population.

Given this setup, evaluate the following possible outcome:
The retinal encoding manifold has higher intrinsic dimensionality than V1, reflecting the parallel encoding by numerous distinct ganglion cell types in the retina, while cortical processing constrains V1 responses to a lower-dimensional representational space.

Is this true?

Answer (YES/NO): NO